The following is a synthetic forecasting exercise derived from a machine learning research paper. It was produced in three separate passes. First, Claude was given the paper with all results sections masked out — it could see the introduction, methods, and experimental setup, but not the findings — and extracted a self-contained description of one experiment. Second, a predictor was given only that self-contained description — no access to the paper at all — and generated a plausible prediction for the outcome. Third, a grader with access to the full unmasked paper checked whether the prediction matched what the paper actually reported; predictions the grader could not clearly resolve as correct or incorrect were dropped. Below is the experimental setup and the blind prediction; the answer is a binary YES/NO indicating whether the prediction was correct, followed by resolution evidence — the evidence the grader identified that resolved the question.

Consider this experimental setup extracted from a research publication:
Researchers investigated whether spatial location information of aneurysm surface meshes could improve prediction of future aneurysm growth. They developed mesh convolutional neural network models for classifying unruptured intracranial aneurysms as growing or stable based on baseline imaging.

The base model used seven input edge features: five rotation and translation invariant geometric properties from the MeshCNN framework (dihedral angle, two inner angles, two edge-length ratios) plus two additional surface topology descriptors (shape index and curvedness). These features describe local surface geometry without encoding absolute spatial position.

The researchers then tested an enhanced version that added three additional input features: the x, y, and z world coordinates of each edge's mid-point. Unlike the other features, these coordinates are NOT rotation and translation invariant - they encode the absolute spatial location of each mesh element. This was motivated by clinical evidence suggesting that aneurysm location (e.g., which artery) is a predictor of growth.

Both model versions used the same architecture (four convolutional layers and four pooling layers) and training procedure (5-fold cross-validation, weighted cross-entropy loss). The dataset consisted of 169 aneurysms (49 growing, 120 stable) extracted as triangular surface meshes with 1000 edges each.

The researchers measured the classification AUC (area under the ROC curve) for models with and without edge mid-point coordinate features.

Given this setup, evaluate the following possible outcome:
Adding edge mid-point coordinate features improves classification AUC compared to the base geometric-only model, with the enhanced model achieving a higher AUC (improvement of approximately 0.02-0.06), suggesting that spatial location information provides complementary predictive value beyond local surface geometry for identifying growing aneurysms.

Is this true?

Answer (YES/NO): NO